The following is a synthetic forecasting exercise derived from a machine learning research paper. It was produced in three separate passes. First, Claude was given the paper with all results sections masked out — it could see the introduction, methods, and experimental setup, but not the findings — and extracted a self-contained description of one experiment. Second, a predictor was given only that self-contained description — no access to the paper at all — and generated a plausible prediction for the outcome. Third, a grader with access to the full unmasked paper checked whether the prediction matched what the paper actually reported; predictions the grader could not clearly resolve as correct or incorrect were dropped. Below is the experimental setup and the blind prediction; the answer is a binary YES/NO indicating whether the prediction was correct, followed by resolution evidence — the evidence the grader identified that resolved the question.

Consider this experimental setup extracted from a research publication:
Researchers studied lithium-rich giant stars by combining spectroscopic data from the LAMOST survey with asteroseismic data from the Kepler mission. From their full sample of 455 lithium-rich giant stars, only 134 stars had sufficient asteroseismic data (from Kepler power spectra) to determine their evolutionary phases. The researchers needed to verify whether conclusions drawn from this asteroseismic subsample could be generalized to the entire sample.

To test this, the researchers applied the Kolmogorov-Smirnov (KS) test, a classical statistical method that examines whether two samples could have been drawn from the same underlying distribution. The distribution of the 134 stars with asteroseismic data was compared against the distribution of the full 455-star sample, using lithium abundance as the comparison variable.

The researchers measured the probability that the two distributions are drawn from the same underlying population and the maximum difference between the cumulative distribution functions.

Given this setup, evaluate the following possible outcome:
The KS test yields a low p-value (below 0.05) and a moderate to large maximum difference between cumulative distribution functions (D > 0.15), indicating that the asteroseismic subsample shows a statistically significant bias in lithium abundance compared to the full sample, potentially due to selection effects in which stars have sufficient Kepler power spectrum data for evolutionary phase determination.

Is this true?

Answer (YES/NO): NO